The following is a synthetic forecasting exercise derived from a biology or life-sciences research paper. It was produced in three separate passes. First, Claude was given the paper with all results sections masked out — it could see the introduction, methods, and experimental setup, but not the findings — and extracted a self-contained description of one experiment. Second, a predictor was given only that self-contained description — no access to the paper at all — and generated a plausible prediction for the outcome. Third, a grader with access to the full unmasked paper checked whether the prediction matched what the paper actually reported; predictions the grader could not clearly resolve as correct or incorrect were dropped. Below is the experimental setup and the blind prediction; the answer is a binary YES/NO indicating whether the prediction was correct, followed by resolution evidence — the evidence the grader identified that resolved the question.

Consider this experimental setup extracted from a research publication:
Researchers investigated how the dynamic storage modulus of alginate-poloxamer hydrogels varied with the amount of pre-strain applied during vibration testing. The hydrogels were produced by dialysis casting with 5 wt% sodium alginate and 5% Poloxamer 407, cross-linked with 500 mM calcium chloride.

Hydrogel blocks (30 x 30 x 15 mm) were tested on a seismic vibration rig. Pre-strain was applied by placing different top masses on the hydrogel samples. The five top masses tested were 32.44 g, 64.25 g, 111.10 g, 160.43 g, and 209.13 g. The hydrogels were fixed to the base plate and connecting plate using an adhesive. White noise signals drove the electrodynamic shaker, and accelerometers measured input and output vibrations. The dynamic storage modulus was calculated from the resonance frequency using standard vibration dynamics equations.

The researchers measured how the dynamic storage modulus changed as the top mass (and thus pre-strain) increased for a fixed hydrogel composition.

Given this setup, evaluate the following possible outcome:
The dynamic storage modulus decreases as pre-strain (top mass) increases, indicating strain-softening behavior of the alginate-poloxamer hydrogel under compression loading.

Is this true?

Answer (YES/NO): NO